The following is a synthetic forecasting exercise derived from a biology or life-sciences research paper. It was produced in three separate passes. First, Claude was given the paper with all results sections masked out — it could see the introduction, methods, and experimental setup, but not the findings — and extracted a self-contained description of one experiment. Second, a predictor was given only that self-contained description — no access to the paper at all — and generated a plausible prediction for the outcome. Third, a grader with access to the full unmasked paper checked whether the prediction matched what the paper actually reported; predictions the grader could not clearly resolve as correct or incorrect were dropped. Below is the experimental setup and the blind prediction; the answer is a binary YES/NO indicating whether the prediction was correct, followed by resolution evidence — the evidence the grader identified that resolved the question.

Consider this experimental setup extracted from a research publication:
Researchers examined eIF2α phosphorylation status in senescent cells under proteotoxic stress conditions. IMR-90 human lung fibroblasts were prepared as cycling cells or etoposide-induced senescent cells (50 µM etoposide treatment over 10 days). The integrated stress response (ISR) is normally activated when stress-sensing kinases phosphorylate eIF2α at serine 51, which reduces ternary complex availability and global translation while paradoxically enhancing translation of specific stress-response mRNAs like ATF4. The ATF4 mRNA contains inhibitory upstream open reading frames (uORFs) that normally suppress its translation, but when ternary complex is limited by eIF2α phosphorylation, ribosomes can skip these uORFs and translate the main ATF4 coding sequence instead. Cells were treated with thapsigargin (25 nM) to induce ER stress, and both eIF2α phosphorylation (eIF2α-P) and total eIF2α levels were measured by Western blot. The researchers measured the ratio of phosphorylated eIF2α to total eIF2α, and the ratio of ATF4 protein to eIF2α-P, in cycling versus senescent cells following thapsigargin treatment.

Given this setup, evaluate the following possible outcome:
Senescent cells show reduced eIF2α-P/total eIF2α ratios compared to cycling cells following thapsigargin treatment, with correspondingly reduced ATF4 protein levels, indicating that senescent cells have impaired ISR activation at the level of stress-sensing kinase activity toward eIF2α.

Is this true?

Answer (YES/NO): NO